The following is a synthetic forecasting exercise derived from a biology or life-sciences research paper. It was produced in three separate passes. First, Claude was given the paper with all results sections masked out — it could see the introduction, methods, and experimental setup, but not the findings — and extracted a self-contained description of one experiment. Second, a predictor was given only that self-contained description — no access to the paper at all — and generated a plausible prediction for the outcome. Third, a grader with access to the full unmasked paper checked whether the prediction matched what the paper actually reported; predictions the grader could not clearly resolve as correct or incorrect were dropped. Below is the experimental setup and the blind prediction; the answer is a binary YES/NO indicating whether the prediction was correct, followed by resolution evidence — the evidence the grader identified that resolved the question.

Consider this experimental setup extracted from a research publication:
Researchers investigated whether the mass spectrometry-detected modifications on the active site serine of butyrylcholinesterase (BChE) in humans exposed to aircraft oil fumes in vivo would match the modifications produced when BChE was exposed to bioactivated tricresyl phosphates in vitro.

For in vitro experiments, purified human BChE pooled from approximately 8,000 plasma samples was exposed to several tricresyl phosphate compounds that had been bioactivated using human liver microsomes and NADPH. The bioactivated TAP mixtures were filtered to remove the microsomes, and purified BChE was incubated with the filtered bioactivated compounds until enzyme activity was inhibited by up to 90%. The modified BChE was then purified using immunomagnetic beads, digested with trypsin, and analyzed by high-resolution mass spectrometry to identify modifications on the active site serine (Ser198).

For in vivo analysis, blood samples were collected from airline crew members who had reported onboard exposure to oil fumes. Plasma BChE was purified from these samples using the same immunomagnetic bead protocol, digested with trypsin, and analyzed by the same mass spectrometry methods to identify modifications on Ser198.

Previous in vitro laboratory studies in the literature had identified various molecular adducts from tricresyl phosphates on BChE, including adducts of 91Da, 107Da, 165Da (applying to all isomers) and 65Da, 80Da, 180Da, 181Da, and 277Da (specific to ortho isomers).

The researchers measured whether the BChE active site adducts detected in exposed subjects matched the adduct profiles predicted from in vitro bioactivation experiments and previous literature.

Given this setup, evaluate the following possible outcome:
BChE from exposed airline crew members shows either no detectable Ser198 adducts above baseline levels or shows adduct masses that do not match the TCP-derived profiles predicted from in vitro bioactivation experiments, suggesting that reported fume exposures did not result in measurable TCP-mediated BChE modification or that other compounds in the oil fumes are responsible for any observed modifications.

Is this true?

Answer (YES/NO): YES